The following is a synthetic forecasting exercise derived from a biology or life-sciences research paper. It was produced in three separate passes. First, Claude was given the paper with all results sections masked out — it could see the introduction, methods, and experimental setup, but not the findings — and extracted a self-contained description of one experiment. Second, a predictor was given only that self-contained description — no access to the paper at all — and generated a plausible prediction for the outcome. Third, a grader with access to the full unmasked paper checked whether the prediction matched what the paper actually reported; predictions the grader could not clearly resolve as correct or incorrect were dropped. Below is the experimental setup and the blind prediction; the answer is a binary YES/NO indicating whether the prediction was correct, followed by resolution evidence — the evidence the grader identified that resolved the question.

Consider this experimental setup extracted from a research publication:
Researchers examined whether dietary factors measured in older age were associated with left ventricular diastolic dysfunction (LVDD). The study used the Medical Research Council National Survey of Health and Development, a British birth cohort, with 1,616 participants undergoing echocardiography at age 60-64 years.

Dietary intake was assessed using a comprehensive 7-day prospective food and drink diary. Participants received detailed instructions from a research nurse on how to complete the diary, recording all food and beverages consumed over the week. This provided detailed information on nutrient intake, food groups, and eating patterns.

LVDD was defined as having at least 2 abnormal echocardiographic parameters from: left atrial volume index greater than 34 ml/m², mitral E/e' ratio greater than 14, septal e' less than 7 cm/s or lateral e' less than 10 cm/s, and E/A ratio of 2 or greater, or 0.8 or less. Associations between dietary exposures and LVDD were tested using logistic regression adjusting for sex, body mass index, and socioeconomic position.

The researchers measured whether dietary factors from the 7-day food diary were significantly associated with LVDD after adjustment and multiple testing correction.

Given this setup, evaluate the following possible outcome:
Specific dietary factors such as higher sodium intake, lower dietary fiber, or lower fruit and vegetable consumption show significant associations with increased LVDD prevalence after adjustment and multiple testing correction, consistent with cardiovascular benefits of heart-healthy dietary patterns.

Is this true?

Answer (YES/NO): NO